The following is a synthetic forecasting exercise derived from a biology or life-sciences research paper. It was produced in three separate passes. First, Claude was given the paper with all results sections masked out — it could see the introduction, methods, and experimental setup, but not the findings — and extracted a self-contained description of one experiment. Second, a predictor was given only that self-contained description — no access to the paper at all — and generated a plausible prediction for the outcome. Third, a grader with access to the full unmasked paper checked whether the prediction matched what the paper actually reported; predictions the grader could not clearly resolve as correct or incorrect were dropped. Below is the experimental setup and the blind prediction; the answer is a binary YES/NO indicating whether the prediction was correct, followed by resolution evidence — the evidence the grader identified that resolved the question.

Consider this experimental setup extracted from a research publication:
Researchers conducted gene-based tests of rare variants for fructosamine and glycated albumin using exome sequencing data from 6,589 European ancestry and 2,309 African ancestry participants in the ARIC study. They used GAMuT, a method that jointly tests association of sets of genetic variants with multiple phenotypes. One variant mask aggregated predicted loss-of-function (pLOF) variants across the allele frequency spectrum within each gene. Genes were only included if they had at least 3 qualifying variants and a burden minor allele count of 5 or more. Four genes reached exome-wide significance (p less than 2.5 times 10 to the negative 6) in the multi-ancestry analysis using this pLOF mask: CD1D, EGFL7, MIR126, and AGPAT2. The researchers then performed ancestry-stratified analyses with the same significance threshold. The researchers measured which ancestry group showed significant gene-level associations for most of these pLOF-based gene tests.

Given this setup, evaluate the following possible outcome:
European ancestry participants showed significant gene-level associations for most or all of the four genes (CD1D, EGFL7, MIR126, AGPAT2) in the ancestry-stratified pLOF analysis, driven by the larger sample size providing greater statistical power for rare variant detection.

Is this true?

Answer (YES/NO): NO